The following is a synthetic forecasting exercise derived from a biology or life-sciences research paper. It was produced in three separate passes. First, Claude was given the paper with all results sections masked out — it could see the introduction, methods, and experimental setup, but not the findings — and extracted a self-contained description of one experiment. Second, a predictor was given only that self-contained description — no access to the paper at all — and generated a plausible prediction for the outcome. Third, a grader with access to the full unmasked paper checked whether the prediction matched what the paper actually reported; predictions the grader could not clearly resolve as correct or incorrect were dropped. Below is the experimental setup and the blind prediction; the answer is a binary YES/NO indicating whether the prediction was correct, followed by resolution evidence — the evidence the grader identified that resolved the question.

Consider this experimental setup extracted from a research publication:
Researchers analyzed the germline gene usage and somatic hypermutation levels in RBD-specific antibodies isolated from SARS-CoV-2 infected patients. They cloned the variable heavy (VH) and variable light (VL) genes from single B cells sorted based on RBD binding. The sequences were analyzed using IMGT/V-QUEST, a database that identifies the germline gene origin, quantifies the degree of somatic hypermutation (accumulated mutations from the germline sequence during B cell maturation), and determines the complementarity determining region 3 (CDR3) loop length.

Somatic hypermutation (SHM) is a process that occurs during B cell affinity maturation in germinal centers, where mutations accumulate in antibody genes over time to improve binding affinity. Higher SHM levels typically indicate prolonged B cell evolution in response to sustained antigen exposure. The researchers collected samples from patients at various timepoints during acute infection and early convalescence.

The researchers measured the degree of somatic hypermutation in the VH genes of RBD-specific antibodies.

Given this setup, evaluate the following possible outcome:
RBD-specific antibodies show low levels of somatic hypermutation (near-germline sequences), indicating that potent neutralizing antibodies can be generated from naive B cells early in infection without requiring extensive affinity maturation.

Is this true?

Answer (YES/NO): YES